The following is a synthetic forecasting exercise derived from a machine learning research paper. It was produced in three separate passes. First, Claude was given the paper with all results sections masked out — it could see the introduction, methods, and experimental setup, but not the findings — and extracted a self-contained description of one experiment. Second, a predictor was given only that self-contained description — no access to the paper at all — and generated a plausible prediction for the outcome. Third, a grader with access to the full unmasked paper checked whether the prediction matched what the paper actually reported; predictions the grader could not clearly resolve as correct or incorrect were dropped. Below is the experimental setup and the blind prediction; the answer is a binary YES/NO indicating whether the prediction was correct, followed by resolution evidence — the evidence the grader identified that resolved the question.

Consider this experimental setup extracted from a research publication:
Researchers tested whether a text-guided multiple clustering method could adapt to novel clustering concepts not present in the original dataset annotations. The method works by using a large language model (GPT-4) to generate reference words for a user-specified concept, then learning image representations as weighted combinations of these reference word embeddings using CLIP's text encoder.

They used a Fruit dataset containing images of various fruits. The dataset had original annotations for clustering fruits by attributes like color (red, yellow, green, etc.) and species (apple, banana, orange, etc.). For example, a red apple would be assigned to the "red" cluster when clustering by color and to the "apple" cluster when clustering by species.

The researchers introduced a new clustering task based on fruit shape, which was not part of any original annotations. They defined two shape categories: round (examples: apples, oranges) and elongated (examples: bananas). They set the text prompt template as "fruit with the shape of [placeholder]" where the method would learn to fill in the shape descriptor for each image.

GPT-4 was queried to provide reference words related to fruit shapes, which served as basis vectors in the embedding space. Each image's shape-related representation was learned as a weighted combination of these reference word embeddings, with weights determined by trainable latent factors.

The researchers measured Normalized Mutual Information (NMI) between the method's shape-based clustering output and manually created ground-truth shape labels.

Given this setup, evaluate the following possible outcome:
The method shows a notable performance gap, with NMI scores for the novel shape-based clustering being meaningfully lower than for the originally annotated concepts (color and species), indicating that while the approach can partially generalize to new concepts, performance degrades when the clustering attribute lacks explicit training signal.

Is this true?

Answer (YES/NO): NO